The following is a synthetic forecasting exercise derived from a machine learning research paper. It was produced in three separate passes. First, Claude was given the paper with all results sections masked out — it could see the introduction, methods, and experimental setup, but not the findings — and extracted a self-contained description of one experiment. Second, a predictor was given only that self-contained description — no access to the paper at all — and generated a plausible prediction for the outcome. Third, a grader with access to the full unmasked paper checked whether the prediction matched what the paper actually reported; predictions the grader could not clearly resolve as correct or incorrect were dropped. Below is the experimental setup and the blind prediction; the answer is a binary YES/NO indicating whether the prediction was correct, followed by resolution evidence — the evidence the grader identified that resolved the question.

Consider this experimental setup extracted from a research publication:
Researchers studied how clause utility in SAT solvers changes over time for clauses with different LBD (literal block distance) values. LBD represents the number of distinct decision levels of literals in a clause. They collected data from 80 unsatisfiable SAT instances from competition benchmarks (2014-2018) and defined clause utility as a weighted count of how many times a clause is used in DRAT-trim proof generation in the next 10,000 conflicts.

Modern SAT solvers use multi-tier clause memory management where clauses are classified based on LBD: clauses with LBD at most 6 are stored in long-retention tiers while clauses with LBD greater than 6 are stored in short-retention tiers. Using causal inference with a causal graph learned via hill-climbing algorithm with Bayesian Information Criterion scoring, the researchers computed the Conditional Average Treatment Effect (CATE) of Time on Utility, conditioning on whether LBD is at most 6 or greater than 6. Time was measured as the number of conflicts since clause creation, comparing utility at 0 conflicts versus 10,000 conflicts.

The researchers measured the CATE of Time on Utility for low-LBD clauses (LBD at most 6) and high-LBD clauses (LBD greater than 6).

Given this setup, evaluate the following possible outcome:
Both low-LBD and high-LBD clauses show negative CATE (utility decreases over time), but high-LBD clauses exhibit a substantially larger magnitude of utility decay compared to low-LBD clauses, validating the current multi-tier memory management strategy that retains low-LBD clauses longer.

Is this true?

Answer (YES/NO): NO